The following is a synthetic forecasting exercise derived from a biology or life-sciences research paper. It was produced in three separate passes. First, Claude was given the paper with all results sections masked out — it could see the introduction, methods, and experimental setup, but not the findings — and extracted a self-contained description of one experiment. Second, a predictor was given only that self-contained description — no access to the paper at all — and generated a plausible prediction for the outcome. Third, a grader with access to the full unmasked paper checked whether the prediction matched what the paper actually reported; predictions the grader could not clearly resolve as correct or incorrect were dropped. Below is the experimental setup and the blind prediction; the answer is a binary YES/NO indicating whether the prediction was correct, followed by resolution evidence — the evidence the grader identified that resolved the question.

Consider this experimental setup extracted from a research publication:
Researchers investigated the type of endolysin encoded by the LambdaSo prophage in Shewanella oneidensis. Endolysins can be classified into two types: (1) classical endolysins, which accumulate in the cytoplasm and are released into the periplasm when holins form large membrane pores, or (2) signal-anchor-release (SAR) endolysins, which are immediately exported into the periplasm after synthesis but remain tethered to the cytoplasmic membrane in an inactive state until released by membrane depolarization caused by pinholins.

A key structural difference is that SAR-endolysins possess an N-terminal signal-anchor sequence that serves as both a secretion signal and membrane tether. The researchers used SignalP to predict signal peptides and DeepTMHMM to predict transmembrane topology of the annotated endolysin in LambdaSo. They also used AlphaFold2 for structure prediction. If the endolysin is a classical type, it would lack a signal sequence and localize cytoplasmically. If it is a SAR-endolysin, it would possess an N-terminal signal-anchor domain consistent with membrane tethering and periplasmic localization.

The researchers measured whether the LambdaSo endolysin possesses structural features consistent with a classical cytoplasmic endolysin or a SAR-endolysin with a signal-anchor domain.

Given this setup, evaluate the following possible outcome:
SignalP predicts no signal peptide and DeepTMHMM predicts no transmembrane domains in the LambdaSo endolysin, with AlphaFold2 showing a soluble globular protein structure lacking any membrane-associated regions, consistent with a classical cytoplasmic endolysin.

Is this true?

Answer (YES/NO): NO